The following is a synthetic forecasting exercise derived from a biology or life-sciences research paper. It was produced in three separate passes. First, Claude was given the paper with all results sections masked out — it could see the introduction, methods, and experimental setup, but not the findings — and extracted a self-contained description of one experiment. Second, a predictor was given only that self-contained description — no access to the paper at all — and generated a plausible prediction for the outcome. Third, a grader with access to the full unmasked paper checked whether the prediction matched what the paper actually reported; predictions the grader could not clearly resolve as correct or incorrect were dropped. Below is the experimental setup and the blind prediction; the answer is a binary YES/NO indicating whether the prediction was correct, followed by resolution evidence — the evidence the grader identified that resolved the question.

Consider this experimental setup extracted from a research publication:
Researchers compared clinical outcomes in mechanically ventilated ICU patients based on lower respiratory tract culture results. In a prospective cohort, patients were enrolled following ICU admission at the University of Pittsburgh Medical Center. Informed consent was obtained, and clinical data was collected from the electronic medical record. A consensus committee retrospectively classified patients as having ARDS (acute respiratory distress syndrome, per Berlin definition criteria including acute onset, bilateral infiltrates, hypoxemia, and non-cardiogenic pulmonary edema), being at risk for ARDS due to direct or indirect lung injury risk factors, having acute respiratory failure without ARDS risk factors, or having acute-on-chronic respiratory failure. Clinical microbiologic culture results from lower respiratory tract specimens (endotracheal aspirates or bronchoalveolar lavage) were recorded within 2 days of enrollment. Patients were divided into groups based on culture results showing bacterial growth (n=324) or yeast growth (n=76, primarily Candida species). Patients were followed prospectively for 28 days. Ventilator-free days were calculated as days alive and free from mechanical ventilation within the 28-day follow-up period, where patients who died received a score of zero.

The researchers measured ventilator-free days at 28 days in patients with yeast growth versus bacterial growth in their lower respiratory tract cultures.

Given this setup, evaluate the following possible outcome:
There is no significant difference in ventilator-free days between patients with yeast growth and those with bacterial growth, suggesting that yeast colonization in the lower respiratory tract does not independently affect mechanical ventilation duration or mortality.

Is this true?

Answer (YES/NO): NO